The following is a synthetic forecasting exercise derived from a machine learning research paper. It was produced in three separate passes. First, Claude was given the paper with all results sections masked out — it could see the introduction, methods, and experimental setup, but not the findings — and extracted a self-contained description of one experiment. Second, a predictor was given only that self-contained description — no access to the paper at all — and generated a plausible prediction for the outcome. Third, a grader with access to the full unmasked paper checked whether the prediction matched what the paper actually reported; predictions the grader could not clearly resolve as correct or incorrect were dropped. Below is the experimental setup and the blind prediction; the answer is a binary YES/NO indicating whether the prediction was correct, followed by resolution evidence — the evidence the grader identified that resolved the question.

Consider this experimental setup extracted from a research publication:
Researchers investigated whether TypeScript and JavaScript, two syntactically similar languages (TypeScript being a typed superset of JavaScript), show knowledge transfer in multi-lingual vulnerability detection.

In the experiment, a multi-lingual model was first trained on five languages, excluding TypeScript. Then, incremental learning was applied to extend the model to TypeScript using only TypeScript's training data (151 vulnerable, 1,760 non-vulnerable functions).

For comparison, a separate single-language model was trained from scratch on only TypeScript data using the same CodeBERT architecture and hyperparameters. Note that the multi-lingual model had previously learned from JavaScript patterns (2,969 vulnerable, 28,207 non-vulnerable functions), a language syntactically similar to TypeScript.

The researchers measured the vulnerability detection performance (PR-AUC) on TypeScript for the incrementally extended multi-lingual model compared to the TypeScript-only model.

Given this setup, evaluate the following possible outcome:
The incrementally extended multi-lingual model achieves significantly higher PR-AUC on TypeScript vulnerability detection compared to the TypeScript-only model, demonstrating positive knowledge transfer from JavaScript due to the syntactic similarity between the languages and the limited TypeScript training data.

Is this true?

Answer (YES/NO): NO